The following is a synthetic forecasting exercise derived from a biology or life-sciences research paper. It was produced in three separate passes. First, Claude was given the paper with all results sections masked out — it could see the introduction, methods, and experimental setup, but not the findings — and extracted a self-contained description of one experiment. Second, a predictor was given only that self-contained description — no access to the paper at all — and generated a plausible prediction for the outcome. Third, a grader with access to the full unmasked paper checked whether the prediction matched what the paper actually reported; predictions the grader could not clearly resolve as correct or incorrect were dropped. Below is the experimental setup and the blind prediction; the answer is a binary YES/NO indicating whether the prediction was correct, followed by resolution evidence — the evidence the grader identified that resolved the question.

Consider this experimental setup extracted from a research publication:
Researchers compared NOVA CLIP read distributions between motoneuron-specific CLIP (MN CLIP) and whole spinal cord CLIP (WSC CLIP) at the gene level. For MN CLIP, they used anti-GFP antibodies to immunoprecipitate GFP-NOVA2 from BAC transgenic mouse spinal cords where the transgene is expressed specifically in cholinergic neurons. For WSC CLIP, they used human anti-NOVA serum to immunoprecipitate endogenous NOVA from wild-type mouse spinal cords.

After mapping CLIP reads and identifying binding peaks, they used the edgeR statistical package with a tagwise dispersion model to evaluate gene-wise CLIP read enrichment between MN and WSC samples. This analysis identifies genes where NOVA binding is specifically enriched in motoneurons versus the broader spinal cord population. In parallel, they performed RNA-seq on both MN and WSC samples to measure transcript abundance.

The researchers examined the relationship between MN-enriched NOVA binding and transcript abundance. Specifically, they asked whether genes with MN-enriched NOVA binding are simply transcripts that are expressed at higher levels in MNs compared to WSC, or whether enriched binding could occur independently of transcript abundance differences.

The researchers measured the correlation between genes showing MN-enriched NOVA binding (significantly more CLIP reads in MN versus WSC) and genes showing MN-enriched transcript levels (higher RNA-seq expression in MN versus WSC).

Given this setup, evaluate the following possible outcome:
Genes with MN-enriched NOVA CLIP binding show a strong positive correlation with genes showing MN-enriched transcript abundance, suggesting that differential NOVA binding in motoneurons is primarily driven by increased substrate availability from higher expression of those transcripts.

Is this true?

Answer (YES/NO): NO